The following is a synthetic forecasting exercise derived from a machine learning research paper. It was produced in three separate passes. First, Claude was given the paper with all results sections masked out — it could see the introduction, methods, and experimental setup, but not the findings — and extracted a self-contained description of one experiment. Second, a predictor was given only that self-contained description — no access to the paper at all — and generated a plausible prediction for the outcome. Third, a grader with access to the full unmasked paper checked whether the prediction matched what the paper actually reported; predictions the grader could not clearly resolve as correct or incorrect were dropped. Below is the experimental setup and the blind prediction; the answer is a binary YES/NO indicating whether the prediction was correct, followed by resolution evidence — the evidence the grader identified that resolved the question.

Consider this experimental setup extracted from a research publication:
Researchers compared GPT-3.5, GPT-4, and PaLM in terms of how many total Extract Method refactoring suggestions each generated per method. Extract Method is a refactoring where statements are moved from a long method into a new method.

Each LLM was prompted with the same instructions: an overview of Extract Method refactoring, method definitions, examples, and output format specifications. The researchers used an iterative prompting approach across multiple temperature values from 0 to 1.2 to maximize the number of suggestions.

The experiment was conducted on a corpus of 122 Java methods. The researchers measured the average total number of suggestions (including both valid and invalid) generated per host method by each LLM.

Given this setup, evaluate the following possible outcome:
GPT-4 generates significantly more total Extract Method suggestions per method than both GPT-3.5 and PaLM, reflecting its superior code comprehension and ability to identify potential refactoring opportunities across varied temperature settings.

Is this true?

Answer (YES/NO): NO